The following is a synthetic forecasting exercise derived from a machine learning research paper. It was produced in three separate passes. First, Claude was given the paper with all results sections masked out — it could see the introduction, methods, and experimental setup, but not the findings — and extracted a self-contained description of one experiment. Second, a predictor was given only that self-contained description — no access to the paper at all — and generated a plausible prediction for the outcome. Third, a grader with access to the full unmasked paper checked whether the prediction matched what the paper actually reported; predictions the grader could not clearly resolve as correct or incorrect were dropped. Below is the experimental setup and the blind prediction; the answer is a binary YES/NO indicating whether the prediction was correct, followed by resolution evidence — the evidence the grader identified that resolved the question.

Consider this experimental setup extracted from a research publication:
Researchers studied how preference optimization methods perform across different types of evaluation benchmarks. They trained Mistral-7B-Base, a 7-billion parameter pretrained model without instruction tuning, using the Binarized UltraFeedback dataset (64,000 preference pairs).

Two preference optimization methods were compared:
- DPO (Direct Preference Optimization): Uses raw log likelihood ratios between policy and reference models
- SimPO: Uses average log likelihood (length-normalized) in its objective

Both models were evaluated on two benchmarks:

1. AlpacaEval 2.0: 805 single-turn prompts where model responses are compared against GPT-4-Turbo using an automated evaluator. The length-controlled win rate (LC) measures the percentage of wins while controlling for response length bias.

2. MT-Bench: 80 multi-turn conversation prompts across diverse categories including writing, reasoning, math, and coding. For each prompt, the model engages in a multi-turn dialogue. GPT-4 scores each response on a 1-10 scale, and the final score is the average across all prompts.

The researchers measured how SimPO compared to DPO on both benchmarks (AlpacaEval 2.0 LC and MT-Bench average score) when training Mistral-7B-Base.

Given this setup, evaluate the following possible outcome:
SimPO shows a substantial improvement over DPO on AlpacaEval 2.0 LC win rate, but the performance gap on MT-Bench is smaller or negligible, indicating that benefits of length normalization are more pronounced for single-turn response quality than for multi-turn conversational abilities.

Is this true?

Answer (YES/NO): YES